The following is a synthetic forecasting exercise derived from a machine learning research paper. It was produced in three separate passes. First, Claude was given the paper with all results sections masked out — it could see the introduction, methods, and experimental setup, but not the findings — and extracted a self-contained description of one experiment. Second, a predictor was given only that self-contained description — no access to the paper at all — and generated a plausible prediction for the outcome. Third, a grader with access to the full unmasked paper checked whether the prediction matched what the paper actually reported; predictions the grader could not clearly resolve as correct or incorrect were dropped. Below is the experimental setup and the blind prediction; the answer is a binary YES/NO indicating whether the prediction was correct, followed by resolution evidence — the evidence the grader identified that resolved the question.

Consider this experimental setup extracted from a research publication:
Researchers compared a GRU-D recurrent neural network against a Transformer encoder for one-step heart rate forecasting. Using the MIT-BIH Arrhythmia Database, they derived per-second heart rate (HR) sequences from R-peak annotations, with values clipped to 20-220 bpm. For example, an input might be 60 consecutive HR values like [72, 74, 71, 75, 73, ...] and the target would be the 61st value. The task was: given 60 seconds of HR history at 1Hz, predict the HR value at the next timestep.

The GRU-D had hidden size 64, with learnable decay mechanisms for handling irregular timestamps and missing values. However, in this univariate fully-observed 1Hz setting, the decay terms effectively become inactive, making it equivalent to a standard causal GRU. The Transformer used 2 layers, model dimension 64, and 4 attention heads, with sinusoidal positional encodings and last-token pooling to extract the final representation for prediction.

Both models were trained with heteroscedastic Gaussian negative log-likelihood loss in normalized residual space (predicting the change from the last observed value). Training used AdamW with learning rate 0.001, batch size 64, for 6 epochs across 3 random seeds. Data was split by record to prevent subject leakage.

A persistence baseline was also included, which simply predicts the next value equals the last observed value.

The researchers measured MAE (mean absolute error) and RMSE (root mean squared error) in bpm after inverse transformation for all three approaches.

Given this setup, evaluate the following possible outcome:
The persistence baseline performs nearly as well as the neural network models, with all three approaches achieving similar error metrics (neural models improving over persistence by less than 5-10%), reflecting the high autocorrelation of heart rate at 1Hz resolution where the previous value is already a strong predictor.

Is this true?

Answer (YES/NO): NO